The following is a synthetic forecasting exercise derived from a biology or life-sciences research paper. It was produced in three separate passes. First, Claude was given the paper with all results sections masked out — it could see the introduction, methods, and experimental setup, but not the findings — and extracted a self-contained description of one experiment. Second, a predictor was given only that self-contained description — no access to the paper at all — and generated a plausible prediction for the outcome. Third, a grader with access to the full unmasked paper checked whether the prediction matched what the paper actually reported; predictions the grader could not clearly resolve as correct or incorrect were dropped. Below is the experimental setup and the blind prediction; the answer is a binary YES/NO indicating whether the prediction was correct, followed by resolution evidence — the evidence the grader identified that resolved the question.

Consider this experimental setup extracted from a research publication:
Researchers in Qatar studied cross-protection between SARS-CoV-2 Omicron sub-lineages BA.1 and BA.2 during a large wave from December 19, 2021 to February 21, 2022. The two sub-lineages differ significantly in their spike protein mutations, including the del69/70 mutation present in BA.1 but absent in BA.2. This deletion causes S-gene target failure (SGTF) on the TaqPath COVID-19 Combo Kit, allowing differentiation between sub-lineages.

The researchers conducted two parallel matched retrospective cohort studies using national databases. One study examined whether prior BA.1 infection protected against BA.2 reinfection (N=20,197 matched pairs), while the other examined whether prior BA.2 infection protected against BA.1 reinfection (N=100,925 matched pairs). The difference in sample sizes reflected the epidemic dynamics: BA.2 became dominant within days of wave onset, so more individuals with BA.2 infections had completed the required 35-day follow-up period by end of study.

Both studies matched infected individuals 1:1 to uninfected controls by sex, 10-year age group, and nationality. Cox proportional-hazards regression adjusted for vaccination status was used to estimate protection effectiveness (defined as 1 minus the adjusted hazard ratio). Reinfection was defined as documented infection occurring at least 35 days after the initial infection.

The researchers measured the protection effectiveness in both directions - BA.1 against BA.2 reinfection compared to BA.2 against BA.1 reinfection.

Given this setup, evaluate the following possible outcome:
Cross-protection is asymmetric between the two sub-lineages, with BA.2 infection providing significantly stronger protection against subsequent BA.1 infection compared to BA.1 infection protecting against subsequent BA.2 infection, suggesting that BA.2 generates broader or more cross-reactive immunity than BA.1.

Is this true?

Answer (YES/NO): NO